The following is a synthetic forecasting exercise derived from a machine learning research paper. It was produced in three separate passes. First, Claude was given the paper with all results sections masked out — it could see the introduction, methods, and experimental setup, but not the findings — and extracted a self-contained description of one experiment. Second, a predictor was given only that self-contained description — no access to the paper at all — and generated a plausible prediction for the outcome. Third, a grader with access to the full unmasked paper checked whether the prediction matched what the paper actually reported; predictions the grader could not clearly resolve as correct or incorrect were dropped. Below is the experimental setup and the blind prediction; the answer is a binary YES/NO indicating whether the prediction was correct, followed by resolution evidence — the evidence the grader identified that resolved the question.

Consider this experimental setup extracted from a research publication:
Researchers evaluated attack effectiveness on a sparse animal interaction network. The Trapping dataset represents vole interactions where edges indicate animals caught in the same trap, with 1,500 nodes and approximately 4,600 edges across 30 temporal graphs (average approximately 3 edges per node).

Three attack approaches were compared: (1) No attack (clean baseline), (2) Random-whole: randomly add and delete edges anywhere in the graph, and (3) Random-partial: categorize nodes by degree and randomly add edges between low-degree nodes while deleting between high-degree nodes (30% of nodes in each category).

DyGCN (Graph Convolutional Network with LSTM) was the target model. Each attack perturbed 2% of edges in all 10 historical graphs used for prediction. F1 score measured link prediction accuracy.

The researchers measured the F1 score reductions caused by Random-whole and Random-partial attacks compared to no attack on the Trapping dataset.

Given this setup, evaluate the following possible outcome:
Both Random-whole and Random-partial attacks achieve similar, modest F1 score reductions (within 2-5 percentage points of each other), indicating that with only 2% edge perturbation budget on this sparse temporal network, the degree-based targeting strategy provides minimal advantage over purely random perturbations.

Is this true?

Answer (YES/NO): NO